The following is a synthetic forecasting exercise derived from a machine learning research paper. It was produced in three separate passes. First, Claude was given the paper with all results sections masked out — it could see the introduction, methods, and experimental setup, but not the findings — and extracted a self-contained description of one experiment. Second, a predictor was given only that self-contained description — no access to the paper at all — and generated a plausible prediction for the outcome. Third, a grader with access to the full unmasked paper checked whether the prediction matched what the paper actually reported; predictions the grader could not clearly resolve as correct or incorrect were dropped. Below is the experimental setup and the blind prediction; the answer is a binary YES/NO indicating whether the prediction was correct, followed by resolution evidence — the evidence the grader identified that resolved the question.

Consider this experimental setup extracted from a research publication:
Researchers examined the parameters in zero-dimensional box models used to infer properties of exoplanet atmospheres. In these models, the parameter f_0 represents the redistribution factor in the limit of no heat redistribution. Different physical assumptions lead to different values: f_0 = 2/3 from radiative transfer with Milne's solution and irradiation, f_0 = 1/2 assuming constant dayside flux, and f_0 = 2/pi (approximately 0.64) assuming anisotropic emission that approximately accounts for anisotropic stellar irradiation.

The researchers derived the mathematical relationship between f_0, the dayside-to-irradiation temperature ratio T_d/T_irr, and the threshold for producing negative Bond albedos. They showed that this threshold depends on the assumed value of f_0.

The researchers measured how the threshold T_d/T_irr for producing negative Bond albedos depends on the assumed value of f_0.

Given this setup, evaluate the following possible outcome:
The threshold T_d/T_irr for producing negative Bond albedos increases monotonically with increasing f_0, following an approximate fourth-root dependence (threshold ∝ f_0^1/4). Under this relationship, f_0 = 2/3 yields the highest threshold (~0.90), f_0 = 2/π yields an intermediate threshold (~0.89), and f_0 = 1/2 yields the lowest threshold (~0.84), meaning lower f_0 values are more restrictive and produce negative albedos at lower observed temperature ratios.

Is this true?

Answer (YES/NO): YES